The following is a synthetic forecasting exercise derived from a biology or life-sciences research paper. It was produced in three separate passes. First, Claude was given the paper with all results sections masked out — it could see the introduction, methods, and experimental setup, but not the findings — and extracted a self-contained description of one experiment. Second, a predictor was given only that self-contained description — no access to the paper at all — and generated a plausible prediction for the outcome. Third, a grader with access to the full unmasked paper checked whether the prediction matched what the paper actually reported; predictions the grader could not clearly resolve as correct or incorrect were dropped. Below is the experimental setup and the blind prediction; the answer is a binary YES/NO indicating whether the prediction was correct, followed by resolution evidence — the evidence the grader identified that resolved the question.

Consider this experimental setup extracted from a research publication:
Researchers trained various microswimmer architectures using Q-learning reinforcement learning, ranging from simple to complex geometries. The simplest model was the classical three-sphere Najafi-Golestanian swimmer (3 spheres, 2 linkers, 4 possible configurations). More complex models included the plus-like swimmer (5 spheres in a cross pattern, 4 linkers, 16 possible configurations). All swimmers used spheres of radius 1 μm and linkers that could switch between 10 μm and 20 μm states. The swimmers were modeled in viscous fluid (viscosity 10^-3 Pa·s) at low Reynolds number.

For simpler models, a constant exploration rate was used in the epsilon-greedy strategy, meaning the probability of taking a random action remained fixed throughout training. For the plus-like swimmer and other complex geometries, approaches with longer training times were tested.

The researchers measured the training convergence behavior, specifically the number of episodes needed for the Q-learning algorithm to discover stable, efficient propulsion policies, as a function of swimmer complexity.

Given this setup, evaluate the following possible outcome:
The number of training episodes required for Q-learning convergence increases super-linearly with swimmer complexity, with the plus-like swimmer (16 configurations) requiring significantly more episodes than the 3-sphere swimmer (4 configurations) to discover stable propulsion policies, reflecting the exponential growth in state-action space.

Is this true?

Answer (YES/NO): YES